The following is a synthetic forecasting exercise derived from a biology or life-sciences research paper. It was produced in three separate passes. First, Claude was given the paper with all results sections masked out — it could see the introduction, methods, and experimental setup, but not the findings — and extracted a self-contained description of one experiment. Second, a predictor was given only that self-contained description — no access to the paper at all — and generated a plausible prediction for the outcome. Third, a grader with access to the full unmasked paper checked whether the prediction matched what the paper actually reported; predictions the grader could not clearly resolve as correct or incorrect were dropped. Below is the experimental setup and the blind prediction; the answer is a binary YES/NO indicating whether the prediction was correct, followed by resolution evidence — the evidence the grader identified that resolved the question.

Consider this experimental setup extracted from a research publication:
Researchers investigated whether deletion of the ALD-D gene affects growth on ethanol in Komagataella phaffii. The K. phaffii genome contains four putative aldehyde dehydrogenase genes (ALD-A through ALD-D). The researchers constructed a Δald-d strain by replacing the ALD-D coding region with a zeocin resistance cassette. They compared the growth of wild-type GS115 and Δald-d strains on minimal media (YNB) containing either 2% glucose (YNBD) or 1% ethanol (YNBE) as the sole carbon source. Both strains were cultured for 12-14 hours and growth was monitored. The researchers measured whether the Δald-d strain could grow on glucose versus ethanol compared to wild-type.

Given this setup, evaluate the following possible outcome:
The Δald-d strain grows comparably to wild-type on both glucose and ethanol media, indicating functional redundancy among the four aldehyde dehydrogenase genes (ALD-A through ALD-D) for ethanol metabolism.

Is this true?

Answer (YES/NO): NO